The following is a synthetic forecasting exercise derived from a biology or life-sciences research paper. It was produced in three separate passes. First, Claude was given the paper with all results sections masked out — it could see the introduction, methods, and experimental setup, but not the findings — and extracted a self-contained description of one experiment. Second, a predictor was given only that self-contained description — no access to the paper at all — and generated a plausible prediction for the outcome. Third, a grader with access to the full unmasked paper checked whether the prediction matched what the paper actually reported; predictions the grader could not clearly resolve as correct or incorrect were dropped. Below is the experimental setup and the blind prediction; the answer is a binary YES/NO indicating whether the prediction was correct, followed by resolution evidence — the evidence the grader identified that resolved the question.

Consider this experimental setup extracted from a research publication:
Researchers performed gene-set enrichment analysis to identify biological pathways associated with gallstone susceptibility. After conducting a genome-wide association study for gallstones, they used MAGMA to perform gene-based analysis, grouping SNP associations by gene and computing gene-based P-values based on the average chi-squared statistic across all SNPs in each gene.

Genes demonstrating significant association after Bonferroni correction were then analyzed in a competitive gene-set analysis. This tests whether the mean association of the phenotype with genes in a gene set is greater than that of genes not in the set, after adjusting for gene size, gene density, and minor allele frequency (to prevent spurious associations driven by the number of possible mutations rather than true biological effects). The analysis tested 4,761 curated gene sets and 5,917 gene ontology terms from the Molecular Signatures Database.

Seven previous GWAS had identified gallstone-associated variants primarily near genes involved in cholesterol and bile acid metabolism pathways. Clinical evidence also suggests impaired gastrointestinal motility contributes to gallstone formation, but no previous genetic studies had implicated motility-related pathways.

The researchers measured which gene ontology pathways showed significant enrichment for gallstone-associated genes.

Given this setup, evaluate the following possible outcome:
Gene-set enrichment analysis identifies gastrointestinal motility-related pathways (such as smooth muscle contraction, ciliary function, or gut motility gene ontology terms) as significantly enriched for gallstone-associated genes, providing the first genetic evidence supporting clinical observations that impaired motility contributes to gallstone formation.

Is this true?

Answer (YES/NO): NO